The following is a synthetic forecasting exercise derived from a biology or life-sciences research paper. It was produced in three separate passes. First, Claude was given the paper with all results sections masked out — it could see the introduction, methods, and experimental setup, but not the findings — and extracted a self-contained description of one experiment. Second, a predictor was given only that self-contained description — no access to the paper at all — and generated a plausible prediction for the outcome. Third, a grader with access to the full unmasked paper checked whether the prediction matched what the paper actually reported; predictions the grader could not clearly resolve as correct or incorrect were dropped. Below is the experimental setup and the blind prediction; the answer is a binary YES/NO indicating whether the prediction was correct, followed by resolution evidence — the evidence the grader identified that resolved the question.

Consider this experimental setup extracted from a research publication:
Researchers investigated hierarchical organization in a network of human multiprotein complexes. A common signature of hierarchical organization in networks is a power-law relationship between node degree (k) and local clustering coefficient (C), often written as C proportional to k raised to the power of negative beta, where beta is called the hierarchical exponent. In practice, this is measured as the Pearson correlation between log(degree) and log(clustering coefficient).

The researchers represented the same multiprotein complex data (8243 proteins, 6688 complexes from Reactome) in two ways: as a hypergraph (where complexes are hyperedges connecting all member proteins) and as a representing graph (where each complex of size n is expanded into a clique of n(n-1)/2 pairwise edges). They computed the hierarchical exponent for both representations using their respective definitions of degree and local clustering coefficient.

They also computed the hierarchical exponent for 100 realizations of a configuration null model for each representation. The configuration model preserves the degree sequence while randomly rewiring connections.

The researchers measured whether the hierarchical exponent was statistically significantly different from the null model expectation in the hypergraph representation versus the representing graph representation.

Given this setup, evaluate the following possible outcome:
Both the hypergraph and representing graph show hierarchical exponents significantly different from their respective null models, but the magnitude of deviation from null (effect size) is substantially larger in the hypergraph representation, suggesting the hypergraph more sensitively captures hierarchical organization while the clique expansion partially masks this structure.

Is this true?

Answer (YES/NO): NO